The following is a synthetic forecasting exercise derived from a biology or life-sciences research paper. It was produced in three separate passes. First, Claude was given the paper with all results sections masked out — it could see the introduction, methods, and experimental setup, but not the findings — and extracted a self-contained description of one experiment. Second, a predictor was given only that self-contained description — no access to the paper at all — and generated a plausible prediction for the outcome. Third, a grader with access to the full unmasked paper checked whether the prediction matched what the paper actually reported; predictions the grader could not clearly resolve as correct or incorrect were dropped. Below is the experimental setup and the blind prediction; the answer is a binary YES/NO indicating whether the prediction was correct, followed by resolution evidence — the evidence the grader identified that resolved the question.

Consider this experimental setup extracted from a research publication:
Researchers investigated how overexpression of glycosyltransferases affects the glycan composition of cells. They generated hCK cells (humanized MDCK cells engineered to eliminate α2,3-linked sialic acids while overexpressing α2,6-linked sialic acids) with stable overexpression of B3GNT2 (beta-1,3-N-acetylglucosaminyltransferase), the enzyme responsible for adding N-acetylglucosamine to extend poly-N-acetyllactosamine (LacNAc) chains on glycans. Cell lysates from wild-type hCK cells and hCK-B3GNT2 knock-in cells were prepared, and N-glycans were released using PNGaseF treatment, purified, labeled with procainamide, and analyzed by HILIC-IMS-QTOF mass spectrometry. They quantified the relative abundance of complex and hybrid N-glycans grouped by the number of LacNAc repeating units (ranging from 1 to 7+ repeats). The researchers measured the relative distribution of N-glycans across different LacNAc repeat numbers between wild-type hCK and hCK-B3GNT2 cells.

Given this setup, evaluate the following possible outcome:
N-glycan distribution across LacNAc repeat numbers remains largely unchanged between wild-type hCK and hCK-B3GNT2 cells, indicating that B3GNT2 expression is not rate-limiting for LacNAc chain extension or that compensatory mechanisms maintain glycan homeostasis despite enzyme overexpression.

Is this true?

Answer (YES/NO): NO